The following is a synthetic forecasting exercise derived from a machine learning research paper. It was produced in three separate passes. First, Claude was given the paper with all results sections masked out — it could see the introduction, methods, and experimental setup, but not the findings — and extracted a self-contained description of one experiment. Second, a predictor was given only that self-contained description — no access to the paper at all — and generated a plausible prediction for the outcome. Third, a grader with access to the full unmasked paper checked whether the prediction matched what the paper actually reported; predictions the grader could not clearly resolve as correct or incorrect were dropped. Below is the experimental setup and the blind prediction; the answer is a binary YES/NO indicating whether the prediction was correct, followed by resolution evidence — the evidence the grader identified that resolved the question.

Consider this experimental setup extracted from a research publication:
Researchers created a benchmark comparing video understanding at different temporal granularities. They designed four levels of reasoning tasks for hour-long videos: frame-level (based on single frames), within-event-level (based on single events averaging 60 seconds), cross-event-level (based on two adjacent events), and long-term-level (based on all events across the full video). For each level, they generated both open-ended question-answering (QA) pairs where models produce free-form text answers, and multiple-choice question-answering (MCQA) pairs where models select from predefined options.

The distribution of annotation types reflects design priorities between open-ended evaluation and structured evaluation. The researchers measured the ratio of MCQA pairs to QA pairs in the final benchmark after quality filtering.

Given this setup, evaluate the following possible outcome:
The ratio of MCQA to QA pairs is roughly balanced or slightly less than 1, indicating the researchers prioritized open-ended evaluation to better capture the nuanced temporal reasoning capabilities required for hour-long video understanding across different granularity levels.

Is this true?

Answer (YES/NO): NO